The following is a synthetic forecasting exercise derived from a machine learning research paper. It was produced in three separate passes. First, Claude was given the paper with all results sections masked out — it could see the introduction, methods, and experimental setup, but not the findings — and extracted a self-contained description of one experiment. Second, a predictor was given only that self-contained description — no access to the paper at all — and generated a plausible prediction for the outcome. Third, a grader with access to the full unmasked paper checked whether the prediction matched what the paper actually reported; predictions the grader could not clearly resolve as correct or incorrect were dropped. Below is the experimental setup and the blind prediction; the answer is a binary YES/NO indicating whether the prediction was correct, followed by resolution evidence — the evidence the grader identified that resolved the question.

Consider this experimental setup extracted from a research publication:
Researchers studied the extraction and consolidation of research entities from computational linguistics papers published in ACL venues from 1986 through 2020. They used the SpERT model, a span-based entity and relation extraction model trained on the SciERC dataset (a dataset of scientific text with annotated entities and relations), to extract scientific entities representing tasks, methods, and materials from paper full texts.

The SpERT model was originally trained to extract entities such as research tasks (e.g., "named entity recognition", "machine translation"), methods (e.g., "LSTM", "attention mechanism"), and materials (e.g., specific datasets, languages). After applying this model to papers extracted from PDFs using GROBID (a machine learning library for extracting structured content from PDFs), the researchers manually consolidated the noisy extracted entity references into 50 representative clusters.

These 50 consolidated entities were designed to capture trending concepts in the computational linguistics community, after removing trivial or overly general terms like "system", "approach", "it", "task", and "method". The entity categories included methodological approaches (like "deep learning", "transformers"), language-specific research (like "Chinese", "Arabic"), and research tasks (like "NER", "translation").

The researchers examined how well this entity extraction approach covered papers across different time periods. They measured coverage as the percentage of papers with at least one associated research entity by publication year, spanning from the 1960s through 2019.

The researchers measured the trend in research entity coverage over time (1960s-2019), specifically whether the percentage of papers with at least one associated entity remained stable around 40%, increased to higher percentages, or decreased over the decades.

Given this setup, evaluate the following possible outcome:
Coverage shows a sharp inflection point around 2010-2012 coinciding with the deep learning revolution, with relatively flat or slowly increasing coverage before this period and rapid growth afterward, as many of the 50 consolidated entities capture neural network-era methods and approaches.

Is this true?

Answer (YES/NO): NO